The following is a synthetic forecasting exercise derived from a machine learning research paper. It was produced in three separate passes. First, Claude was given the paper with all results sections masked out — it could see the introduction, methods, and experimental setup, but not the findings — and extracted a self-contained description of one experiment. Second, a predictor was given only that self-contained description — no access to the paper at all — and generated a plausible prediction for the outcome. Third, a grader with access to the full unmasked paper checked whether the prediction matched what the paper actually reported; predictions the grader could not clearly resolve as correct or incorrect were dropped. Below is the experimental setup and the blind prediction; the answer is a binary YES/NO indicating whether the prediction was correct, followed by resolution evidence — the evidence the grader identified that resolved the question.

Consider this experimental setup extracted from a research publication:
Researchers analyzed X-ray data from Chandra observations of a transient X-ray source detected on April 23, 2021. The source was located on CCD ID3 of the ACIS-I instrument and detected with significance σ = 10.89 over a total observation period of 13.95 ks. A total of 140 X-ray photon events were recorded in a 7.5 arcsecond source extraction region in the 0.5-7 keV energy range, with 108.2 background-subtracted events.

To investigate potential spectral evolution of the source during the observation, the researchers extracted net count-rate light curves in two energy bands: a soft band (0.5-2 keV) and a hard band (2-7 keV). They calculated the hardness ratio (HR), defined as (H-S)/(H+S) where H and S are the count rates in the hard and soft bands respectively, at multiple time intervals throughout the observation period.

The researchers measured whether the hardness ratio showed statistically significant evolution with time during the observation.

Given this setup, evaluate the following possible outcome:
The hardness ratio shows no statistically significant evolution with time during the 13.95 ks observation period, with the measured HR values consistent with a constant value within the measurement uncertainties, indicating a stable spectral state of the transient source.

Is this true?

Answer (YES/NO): YES